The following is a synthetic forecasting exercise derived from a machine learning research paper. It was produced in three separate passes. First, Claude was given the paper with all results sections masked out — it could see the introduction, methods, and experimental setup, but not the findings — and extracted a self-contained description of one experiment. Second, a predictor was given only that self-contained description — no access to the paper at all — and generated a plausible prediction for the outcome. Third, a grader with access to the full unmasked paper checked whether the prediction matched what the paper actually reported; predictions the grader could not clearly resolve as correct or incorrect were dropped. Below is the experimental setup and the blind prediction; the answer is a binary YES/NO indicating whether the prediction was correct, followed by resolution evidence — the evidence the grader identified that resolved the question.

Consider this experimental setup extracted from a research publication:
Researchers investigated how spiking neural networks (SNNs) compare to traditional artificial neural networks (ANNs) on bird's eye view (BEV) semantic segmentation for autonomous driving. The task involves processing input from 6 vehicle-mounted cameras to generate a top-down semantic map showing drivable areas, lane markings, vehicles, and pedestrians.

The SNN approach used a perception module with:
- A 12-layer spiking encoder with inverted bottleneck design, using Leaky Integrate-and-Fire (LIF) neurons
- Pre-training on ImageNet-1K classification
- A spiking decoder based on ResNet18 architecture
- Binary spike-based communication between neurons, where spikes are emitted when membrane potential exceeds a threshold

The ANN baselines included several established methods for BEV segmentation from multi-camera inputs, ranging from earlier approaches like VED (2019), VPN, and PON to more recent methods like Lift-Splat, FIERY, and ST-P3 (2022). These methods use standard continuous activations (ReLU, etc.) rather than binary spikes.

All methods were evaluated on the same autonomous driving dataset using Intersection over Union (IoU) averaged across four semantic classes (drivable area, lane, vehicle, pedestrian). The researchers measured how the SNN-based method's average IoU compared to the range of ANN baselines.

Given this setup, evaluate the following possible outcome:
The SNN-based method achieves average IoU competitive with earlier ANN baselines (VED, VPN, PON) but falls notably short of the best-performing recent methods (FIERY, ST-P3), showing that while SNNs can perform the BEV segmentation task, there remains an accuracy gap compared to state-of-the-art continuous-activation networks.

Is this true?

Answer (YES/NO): YES